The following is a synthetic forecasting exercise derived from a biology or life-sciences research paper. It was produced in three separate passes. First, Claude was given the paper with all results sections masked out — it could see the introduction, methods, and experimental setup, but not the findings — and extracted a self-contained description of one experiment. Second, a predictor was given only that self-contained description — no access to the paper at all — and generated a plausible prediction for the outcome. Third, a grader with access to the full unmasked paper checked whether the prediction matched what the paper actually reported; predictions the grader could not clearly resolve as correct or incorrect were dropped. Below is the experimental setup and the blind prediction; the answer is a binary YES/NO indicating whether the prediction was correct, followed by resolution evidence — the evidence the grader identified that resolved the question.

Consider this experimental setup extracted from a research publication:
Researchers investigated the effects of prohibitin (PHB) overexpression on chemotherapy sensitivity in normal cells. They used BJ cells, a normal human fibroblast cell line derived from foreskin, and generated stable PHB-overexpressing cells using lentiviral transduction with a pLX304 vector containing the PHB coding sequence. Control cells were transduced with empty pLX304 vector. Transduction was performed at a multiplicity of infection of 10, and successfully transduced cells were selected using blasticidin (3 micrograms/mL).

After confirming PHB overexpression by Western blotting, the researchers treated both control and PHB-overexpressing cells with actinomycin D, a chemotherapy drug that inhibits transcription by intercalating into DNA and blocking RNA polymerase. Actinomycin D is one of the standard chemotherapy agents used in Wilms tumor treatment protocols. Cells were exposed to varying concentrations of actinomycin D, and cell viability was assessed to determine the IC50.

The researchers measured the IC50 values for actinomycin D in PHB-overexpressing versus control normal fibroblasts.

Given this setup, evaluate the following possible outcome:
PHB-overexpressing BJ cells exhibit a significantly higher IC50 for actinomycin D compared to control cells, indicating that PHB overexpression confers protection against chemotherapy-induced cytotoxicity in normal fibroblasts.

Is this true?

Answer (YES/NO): YES